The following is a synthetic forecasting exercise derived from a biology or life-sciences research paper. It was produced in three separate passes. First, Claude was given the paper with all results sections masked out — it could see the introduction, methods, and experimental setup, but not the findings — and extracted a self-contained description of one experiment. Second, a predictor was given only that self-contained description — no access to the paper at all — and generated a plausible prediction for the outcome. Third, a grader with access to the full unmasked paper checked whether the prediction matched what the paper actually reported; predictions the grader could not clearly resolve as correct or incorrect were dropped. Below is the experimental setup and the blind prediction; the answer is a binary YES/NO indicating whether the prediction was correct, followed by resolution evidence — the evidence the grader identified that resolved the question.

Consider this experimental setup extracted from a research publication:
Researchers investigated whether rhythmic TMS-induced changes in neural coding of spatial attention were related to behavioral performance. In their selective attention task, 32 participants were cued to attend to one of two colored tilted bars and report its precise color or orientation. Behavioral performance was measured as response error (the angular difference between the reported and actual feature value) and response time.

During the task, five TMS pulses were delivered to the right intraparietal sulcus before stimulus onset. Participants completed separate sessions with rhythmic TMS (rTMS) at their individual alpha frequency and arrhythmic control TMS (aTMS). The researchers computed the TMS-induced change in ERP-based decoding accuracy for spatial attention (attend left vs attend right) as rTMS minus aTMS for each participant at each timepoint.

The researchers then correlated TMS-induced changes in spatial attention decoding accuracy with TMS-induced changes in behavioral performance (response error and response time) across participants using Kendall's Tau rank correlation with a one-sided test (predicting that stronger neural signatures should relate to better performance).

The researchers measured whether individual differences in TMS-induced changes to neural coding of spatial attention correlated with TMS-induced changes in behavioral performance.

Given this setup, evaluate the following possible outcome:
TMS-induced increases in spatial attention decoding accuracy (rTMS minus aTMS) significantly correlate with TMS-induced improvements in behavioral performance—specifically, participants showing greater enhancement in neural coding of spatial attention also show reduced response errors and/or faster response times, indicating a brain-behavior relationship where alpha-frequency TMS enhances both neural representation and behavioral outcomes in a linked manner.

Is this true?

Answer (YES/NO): YES